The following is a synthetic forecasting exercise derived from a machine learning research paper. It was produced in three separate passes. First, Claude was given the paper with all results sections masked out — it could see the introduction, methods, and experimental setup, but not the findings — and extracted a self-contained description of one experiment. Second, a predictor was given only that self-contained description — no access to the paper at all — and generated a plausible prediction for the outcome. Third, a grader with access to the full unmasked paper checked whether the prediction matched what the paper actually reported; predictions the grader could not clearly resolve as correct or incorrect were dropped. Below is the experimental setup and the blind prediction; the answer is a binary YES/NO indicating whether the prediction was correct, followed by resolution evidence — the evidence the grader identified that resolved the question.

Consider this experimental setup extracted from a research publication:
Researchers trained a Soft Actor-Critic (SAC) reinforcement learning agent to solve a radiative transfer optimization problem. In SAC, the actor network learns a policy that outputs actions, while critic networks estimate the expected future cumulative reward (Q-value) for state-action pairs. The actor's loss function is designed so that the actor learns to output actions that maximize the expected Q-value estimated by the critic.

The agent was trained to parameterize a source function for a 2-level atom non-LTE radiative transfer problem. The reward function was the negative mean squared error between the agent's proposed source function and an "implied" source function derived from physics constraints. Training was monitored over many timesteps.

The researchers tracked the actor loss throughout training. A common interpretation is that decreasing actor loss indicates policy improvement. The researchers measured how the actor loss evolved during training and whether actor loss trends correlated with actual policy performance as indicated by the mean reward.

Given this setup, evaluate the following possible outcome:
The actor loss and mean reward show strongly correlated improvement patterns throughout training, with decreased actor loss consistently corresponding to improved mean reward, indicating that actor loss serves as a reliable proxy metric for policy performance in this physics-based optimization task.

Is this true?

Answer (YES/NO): NO